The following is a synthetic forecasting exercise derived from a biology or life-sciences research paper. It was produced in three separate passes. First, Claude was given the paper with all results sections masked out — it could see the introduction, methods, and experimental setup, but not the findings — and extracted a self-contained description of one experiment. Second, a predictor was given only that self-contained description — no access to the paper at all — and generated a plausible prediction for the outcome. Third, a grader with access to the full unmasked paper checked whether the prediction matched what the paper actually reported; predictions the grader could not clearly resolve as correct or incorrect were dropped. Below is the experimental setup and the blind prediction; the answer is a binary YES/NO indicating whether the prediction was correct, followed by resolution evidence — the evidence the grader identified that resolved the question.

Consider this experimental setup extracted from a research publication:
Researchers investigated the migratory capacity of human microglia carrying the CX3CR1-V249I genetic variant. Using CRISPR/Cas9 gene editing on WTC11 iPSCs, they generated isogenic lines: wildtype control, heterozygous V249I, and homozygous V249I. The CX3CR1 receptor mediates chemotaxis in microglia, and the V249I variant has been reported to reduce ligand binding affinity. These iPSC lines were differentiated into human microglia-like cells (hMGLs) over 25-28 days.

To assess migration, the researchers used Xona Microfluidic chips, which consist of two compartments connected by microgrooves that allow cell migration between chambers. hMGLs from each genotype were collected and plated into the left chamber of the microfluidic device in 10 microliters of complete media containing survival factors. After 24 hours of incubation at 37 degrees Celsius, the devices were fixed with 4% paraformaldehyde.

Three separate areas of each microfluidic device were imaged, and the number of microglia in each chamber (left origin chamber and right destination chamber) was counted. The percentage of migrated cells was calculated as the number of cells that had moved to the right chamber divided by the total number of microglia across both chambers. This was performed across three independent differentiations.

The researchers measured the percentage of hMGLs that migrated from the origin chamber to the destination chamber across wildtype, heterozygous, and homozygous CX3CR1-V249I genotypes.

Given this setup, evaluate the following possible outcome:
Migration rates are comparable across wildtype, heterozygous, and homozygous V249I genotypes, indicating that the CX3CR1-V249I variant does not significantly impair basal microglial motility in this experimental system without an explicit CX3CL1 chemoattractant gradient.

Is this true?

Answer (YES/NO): NO